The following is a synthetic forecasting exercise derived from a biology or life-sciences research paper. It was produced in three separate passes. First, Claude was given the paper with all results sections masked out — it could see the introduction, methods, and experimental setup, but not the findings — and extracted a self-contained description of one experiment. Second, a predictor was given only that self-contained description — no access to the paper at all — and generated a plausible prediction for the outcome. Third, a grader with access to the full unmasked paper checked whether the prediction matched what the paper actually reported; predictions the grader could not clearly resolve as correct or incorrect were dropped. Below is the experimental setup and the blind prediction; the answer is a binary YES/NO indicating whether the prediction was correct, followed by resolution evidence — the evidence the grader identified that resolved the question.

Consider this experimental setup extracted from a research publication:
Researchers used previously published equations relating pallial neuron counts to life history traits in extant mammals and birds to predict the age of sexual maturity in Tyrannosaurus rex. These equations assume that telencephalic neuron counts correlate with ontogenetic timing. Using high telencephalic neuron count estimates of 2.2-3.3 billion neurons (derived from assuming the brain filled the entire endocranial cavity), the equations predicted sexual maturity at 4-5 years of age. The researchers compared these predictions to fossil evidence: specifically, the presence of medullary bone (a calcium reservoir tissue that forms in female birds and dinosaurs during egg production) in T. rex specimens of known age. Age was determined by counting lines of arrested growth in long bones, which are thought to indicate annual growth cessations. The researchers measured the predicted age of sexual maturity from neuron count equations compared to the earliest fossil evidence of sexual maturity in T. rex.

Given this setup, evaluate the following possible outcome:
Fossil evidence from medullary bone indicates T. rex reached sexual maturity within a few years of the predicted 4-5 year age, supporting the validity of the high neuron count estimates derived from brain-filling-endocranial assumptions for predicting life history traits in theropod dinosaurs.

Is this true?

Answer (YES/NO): NO